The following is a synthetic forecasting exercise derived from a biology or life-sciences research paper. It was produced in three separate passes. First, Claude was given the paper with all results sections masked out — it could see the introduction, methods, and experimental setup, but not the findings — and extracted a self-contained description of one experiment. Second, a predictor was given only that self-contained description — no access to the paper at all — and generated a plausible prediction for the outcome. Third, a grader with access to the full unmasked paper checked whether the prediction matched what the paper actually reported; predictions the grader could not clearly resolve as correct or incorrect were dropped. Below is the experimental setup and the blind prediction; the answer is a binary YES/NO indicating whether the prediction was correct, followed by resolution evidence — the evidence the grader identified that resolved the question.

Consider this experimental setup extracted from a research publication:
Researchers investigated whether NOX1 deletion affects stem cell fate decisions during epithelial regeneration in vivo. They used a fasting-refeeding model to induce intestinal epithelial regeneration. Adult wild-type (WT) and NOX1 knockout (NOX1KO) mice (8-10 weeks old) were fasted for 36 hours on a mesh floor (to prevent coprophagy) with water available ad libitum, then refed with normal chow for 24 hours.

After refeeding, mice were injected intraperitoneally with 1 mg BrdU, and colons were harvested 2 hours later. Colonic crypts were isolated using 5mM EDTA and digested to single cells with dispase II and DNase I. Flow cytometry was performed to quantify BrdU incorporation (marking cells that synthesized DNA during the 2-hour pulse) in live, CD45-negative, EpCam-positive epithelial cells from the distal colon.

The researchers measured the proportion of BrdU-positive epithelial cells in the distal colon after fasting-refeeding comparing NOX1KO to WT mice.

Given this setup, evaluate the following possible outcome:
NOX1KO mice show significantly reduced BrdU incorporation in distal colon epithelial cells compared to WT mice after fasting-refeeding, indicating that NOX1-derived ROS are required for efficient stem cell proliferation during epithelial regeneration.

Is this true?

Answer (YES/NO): YES